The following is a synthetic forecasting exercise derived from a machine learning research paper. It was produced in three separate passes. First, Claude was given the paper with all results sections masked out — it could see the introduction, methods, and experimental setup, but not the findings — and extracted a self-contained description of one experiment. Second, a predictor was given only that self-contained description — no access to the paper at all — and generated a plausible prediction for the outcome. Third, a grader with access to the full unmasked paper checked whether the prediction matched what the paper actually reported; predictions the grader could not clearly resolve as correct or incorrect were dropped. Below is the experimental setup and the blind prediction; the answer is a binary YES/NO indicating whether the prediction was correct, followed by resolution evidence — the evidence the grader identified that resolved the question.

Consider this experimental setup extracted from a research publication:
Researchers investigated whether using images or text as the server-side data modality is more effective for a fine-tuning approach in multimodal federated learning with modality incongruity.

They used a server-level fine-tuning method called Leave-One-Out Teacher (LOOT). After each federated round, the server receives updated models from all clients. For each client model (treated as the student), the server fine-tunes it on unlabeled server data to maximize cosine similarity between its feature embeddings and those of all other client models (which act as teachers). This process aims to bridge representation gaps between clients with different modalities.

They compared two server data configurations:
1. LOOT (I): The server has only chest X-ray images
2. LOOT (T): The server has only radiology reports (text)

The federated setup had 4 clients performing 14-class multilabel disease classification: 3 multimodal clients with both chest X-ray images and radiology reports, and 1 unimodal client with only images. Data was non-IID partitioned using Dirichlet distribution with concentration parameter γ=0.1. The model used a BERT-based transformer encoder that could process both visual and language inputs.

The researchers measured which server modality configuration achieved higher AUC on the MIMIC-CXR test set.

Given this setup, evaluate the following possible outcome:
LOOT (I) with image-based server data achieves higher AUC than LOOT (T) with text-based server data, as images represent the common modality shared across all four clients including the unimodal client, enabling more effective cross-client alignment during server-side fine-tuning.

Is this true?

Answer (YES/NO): YES